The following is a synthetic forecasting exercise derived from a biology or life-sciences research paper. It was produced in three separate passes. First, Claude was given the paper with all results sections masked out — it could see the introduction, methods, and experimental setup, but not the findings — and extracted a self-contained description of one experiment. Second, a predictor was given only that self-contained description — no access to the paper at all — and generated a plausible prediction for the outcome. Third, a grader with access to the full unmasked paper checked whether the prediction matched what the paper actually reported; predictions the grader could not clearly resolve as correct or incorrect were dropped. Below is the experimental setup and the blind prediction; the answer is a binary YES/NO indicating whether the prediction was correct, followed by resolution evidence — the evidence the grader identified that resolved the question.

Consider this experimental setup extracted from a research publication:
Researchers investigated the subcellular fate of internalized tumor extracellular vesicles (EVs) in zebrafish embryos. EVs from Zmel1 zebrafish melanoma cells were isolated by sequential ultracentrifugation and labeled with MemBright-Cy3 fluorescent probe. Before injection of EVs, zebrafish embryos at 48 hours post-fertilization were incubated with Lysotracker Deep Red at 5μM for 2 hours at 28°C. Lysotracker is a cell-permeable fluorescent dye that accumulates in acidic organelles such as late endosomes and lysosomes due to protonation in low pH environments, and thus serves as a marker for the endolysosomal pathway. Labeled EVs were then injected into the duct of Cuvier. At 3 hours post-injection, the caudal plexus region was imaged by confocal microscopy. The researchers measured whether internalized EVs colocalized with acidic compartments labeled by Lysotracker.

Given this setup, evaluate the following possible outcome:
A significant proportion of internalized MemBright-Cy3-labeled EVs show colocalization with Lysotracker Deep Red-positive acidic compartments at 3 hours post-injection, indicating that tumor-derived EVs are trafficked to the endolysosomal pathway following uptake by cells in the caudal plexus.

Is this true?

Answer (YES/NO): YES